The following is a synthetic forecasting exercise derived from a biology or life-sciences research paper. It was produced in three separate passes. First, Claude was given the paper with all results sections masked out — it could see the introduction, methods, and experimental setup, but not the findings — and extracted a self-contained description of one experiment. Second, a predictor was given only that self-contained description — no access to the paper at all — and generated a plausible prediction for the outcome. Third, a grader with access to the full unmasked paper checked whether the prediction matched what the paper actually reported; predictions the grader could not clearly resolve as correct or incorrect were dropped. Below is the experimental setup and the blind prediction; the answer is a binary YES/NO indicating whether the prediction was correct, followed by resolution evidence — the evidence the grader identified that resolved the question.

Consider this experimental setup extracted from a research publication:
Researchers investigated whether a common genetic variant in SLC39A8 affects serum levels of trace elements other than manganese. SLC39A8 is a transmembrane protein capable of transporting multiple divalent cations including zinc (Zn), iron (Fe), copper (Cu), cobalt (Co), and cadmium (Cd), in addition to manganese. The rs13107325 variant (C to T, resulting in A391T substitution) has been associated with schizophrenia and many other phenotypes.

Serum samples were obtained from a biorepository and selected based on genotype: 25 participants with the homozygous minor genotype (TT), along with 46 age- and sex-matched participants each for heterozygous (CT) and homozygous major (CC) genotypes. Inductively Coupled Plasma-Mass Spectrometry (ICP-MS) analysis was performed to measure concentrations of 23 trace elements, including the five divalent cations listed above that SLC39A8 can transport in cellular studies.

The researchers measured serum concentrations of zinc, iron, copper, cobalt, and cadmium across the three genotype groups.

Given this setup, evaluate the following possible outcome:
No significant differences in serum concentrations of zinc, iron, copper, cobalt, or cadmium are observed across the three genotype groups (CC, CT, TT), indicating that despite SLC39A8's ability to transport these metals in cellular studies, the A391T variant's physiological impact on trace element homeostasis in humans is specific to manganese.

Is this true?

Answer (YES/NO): NO